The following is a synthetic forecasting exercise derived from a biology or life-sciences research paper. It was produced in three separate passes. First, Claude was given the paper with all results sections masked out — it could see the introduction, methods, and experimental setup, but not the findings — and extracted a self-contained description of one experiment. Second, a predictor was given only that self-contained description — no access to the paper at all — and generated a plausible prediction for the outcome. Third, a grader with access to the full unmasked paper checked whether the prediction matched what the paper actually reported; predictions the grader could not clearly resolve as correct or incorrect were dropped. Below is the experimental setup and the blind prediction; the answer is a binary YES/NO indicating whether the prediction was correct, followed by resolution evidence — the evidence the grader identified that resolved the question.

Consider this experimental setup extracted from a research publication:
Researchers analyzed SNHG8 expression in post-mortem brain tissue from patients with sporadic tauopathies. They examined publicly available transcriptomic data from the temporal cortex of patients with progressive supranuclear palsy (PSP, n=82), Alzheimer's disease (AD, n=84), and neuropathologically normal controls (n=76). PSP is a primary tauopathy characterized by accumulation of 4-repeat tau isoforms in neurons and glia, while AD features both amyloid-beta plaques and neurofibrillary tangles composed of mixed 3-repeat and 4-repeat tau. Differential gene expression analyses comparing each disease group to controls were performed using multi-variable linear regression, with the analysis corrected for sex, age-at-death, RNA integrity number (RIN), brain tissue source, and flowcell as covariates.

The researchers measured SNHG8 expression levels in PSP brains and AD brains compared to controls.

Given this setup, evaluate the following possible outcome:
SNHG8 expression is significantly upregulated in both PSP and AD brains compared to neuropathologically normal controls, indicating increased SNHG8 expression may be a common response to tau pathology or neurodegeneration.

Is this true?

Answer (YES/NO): NO